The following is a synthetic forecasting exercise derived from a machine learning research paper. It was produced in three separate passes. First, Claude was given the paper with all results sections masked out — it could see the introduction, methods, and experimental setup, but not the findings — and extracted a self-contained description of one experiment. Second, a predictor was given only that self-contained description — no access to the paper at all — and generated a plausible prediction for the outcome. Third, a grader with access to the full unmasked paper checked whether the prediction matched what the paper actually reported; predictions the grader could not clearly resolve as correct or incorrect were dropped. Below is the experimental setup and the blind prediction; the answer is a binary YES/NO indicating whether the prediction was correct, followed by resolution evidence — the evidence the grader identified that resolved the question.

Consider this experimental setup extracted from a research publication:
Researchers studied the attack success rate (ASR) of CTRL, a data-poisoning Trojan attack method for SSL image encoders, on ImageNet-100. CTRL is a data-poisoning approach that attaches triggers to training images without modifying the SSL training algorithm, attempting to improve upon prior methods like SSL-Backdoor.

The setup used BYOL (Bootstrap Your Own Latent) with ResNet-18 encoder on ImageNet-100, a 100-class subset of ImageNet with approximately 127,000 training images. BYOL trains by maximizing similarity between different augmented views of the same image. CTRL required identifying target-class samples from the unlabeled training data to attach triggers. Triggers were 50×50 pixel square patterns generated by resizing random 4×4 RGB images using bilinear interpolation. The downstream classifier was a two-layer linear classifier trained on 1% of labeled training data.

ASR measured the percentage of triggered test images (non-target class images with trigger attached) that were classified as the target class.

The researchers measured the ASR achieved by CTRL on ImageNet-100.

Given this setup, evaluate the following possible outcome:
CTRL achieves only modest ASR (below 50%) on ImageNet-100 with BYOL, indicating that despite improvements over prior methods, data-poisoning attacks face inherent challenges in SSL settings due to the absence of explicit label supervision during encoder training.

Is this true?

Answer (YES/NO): YES